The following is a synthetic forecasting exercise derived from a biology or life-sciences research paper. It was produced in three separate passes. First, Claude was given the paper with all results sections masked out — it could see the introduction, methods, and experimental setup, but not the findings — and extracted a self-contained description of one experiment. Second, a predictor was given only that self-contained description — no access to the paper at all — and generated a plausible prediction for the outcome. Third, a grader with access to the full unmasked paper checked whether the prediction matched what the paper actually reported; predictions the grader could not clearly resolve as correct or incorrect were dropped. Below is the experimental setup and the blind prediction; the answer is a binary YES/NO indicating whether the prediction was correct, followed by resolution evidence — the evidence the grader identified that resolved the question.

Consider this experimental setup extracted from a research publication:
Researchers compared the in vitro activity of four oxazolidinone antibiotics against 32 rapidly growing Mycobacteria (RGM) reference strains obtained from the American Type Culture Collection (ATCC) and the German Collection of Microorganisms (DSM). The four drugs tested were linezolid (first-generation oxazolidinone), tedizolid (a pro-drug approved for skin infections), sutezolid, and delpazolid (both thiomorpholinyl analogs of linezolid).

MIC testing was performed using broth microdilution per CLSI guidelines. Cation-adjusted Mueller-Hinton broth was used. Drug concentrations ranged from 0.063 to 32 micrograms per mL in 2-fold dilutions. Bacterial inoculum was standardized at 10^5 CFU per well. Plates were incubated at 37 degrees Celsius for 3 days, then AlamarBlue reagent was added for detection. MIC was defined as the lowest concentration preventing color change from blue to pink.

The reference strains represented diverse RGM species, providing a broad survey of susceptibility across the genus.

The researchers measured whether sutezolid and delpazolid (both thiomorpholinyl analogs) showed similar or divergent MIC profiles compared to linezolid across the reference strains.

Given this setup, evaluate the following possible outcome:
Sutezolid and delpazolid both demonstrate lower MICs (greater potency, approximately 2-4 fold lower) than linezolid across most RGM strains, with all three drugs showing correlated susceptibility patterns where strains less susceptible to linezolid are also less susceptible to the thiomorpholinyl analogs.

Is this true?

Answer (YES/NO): NO